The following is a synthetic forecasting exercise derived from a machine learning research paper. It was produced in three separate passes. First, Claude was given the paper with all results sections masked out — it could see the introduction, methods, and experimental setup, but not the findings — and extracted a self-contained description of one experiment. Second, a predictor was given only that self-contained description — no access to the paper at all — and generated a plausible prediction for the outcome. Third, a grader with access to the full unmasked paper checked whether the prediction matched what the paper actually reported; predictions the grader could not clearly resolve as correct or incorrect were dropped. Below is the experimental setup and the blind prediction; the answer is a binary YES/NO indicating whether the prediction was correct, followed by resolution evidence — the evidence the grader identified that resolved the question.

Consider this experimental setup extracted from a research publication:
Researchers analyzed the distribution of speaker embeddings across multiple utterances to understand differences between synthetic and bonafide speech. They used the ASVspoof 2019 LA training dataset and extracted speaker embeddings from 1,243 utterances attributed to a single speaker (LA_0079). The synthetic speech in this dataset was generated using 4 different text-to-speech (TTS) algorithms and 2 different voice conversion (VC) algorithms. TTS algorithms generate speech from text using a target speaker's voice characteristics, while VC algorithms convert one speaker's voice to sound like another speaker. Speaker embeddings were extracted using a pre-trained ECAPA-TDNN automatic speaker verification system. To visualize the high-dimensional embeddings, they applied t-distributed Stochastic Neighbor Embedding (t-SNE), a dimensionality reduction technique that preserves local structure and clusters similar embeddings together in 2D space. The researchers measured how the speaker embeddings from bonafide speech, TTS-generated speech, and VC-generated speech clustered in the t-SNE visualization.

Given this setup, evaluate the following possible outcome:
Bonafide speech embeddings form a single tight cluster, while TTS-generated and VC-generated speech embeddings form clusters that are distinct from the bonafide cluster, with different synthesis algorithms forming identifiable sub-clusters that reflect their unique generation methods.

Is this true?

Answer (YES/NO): NO